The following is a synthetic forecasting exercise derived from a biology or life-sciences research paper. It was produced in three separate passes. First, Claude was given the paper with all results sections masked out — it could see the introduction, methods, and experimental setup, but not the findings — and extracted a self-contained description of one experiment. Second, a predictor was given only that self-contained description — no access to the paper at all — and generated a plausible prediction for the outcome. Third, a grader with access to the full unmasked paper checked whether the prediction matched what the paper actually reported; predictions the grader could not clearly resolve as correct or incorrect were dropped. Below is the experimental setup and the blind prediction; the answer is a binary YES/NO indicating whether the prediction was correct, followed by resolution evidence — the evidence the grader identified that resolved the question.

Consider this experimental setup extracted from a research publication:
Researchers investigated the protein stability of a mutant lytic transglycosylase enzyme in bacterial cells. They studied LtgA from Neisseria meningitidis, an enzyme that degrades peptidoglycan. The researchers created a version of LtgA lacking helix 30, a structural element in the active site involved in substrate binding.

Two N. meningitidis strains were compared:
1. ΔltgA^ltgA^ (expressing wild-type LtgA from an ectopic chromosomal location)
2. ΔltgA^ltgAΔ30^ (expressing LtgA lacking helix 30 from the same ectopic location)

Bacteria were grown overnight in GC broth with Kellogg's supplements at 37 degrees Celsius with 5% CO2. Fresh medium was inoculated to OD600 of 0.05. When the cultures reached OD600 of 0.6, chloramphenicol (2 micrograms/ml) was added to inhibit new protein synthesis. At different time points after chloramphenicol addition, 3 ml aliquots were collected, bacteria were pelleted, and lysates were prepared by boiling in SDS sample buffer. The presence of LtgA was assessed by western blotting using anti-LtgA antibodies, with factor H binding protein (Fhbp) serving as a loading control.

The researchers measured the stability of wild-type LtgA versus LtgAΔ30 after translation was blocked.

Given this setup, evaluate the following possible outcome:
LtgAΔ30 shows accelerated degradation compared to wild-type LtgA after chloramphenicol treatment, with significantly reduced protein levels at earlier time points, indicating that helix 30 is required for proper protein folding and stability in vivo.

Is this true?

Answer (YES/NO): NO